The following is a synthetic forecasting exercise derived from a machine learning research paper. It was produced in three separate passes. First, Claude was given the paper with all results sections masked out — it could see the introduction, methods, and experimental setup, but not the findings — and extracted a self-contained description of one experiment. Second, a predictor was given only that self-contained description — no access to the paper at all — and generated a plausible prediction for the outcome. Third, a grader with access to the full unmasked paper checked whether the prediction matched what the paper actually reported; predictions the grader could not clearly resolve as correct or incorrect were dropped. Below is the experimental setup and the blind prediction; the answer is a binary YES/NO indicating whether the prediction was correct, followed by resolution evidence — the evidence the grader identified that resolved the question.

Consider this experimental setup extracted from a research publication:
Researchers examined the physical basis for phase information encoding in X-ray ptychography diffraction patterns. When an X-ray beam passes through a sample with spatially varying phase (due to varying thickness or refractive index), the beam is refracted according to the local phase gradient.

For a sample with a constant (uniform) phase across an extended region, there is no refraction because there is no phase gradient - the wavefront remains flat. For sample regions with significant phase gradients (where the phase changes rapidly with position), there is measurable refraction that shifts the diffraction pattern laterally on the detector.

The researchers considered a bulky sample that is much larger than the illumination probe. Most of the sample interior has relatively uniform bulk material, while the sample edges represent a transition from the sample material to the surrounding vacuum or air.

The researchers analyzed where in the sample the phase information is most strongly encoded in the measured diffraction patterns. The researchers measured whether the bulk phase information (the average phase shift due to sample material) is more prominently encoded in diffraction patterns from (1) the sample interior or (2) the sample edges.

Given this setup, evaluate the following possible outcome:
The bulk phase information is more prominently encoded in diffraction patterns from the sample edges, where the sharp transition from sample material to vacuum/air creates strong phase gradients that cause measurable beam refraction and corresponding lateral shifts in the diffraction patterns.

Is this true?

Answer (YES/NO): YES